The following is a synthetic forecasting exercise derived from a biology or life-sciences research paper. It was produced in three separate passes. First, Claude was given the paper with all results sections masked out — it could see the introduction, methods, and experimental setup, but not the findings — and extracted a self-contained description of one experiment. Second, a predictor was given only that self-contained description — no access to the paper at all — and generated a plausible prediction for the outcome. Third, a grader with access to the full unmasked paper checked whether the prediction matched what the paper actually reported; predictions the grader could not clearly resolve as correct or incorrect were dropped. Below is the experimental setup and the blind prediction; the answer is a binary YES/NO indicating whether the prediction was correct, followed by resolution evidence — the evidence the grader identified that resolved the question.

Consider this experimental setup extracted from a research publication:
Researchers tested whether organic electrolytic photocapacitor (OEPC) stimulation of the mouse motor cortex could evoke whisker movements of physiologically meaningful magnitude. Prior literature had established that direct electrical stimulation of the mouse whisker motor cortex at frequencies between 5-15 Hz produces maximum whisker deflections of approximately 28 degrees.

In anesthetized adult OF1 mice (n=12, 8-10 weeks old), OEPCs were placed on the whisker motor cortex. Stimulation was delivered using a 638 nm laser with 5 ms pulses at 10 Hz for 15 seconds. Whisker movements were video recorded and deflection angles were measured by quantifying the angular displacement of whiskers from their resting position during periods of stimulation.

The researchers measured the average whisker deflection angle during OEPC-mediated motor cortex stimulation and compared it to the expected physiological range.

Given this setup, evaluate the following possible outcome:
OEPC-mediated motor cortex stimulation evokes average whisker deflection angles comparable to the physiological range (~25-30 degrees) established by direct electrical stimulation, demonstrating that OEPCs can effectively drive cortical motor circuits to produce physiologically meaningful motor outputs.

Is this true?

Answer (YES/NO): NO